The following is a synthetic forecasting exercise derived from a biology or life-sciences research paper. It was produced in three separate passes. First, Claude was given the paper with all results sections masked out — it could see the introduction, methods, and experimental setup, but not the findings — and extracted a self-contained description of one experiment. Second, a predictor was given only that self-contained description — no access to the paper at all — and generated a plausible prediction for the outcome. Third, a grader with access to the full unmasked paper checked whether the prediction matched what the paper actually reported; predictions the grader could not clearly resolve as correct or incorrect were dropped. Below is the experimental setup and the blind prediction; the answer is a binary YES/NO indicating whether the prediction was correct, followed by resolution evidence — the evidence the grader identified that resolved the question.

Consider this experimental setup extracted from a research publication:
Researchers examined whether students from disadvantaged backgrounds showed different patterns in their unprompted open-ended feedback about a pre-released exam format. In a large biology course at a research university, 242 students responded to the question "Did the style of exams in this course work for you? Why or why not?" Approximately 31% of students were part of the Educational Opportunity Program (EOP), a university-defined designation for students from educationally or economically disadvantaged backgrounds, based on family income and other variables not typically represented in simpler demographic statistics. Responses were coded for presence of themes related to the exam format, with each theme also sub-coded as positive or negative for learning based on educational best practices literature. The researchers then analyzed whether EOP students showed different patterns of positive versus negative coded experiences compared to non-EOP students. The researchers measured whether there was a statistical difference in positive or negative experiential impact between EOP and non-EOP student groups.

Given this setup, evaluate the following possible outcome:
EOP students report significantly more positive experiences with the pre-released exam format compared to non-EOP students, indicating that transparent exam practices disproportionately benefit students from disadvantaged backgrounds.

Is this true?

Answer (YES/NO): NO